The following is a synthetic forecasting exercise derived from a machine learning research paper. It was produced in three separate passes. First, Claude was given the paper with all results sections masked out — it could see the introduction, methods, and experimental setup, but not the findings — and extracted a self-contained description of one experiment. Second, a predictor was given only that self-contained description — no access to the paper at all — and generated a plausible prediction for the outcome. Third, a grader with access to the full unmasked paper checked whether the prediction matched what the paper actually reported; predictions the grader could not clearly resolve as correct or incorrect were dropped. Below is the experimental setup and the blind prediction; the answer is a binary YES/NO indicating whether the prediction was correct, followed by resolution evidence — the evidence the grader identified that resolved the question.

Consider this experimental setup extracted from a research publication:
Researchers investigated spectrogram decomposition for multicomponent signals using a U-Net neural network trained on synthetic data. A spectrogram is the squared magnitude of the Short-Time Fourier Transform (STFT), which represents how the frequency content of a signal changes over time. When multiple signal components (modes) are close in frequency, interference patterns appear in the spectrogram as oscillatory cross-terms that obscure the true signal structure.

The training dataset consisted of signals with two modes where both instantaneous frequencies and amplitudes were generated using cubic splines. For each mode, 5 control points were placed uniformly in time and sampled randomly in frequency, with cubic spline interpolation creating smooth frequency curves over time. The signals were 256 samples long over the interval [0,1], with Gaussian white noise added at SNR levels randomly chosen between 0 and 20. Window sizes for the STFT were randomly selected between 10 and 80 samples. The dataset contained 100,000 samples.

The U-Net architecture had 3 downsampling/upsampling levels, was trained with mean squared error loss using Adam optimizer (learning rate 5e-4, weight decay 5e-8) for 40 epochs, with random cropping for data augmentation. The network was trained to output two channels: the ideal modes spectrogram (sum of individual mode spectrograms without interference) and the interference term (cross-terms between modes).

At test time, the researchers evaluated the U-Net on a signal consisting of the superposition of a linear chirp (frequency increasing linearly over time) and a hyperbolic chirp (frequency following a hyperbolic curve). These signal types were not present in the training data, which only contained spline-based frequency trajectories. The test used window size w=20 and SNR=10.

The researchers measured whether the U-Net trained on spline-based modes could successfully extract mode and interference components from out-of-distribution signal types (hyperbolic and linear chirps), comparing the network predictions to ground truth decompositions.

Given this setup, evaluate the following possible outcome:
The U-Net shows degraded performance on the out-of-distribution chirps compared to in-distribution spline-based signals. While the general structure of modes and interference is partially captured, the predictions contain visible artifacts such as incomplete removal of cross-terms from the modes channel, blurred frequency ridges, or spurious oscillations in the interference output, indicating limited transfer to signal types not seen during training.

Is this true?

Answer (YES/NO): NO